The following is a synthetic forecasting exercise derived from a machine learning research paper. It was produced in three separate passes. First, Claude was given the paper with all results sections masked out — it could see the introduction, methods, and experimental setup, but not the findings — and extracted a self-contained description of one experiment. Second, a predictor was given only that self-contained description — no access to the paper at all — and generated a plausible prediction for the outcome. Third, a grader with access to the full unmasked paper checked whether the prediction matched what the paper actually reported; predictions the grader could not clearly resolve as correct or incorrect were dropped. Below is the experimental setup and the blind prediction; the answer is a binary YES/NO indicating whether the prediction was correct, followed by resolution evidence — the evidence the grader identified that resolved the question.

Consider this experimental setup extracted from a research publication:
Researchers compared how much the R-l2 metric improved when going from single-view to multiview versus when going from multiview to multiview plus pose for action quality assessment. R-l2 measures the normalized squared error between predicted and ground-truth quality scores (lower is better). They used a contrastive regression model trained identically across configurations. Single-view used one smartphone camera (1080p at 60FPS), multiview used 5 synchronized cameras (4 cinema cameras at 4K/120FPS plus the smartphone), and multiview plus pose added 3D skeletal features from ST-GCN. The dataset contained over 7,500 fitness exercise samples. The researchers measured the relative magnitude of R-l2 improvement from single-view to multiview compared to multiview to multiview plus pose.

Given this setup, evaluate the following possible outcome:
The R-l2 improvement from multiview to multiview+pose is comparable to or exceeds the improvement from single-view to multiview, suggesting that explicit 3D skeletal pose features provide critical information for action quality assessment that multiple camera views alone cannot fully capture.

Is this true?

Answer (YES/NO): NO